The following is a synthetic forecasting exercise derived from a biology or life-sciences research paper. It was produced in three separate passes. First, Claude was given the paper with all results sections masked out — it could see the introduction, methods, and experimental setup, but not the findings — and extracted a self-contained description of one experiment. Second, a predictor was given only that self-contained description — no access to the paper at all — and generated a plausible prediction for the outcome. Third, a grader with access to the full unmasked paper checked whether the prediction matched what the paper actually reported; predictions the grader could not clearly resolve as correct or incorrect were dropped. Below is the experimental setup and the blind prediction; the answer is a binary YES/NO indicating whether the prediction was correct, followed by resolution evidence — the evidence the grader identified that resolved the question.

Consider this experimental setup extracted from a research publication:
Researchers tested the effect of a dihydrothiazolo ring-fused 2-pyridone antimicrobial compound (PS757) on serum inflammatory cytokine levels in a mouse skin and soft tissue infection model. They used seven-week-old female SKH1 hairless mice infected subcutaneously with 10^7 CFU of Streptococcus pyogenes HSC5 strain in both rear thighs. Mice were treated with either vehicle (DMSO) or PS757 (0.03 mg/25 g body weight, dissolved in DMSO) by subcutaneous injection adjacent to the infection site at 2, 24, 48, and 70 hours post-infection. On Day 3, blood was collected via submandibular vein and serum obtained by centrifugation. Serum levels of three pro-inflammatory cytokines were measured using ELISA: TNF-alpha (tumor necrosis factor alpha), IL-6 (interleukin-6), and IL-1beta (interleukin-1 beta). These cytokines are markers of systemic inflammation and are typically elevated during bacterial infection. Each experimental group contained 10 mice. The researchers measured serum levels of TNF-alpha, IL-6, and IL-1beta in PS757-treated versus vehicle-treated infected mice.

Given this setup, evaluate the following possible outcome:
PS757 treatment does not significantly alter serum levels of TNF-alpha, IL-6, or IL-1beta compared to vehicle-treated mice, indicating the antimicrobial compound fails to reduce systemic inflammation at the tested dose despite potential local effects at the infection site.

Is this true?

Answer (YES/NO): NO